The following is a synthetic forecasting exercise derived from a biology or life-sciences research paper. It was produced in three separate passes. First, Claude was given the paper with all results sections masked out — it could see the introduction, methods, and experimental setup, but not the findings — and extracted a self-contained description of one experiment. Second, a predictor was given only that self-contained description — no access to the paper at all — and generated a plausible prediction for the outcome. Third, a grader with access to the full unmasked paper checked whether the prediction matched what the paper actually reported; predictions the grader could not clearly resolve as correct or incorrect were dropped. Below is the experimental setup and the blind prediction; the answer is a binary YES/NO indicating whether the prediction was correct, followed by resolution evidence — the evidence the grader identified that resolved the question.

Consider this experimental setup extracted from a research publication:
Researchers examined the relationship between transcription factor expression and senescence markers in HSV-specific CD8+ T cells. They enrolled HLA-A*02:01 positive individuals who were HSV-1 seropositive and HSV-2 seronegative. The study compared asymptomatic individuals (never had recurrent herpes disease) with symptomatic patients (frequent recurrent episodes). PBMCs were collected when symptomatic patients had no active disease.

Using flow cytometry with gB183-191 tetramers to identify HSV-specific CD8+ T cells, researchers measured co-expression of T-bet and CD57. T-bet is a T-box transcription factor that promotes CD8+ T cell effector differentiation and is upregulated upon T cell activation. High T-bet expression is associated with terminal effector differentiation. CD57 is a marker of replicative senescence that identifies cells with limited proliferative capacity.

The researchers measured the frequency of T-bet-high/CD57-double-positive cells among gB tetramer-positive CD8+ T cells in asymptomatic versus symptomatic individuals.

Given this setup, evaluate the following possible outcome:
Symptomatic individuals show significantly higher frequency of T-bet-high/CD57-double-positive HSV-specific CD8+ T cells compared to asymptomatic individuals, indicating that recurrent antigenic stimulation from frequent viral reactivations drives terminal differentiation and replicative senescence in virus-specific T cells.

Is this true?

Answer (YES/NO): YES